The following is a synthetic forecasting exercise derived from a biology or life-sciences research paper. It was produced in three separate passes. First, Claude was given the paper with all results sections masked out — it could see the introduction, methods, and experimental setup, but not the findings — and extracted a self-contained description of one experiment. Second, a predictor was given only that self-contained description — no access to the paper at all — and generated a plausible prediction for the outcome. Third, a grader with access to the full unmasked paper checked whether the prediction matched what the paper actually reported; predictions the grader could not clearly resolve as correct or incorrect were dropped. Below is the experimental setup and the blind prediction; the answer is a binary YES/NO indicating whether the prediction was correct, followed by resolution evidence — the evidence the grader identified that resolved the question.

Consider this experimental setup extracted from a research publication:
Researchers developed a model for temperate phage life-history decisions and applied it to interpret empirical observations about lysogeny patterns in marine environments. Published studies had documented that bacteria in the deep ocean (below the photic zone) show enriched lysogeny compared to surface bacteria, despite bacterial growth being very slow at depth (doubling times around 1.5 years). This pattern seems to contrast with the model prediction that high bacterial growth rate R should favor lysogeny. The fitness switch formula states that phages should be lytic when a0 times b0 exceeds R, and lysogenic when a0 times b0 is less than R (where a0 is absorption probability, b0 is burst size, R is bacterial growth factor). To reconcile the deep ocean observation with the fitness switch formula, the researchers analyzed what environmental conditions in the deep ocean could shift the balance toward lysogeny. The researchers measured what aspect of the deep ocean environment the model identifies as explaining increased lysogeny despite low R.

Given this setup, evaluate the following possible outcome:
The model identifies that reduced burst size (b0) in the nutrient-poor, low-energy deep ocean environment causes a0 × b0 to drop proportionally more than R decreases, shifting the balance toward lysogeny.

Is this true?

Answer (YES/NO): NO